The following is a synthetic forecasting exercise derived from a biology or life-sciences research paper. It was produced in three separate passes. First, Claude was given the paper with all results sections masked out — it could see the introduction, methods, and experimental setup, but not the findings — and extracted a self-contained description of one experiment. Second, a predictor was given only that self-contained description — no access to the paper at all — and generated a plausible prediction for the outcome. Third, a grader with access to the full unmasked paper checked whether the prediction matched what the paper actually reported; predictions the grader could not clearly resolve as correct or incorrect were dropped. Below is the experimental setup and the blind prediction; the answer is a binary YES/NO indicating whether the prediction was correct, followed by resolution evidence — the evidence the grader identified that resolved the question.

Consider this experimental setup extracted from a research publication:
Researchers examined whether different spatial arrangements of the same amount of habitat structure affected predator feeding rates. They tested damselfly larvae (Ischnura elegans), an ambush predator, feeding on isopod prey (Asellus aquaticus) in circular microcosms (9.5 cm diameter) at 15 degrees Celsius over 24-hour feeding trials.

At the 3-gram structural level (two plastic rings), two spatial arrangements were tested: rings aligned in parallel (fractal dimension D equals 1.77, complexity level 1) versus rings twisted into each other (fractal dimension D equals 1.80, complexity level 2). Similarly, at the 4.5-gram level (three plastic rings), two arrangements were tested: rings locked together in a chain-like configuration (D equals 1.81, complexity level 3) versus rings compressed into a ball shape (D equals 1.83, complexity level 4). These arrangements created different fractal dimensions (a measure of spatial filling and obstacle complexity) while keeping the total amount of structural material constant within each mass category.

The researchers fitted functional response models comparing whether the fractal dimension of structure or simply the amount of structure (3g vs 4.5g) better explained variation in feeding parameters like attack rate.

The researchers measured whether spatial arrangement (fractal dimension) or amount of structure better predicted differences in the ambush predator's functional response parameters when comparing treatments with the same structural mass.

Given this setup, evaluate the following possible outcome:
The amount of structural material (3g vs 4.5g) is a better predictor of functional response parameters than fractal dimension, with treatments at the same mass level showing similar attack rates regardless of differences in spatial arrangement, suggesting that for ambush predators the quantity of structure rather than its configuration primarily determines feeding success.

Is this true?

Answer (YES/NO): NO